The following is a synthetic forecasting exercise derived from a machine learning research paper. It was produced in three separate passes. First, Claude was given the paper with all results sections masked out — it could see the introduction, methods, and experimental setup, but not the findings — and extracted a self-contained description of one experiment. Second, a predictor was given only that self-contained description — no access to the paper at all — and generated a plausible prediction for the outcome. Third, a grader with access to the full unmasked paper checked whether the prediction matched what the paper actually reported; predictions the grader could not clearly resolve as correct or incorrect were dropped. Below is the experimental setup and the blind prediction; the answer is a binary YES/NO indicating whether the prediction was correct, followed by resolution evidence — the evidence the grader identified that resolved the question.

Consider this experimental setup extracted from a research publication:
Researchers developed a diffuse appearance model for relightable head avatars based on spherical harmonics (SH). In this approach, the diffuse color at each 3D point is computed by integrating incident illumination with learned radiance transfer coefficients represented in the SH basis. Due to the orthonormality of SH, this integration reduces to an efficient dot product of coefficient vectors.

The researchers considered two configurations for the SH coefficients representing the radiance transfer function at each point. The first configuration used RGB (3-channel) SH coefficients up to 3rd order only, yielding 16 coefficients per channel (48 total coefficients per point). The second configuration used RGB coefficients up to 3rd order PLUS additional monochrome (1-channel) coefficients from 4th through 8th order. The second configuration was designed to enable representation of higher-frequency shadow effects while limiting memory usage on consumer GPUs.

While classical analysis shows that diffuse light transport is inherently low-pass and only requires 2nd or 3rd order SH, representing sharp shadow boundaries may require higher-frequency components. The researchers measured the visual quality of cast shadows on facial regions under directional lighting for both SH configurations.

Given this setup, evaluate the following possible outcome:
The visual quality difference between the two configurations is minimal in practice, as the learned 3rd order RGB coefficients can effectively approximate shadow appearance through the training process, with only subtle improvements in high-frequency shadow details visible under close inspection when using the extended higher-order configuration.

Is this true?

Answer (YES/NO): NO